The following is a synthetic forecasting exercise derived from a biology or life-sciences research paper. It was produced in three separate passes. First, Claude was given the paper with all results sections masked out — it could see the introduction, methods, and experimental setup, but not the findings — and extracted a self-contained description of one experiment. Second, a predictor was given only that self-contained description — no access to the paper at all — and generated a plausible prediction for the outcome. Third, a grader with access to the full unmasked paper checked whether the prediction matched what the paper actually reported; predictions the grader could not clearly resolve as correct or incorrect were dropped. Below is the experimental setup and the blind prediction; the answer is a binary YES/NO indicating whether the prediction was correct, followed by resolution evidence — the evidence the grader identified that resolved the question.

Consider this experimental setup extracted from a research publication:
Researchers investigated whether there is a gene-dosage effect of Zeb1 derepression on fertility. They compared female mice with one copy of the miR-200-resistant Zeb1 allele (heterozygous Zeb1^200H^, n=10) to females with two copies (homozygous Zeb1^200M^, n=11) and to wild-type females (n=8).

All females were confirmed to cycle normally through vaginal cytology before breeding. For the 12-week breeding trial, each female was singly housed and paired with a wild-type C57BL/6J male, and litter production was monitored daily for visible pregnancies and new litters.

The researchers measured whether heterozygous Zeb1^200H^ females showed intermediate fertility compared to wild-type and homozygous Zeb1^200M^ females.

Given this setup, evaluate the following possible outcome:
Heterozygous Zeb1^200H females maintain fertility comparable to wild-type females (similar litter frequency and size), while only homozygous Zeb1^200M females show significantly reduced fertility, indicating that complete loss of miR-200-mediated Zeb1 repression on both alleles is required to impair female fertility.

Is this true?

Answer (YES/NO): YES